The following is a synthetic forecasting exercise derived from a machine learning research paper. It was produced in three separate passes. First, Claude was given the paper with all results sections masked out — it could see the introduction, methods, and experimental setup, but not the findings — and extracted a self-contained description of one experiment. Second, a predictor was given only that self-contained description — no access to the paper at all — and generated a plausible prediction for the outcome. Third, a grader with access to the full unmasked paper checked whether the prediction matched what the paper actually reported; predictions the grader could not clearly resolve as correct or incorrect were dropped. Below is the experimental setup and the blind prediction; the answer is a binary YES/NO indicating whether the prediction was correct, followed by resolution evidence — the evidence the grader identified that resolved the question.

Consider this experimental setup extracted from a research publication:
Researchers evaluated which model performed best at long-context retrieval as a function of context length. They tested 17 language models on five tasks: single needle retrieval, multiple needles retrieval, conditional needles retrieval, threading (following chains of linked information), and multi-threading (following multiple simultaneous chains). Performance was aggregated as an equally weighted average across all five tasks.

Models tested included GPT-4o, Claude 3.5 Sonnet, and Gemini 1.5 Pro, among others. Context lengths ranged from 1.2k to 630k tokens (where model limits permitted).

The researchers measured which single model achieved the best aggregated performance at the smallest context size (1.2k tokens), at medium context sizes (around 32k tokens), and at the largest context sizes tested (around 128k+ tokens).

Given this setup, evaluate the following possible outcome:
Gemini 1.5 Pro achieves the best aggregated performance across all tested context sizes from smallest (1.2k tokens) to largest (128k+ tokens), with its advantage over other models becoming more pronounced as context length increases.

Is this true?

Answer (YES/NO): NO